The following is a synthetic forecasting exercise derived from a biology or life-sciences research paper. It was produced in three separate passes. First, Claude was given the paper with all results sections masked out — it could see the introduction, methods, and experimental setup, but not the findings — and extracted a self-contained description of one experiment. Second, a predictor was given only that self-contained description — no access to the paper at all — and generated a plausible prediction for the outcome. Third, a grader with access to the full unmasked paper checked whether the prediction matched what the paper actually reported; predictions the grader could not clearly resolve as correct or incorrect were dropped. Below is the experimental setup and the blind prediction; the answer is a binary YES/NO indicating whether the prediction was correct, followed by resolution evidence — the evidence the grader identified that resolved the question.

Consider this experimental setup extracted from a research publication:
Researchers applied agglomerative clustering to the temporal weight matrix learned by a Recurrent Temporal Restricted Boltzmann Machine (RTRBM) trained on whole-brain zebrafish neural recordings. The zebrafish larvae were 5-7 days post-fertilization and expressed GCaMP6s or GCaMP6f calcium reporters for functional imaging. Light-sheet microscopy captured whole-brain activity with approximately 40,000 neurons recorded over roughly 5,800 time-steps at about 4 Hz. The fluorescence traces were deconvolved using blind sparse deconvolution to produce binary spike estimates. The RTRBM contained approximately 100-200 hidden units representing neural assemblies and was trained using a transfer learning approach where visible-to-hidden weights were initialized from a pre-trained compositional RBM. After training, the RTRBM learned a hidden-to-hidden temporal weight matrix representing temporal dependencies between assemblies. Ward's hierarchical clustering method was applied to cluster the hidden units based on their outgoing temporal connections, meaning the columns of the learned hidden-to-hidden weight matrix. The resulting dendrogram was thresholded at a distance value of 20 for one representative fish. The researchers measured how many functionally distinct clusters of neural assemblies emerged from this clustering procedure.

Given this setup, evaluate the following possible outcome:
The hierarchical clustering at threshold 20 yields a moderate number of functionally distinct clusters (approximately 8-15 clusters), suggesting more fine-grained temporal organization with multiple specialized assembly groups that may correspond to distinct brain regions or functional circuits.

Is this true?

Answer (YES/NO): NO